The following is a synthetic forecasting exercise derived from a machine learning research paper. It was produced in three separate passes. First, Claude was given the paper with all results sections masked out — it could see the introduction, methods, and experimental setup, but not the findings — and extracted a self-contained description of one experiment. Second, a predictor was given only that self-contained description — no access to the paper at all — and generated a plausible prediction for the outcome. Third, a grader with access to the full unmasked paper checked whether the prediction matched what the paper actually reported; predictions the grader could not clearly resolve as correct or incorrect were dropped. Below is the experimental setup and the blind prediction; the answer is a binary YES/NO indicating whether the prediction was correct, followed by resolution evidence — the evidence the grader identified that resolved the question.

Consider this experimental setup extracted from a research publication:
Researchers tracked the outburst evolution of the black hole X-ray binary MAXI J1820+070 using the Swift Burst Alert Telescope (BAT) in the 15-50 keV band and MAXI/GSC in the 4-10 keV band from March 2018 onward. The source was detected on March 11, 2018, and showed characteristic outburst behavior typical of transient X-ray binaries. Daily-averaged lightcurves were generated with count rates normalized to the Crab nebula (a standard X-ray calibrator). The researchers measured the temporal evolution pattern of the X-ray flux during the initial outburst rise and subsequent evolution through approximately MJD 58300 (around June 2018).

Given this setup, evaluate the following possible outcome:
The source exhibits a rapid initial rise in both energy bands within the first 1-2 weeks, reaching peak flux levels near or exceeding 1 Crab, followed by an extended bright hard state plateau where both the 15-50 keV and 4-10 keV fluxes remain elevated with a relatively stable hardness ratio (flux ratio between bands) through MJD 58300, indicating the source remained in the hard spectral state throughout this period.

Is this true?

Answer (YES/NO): NO